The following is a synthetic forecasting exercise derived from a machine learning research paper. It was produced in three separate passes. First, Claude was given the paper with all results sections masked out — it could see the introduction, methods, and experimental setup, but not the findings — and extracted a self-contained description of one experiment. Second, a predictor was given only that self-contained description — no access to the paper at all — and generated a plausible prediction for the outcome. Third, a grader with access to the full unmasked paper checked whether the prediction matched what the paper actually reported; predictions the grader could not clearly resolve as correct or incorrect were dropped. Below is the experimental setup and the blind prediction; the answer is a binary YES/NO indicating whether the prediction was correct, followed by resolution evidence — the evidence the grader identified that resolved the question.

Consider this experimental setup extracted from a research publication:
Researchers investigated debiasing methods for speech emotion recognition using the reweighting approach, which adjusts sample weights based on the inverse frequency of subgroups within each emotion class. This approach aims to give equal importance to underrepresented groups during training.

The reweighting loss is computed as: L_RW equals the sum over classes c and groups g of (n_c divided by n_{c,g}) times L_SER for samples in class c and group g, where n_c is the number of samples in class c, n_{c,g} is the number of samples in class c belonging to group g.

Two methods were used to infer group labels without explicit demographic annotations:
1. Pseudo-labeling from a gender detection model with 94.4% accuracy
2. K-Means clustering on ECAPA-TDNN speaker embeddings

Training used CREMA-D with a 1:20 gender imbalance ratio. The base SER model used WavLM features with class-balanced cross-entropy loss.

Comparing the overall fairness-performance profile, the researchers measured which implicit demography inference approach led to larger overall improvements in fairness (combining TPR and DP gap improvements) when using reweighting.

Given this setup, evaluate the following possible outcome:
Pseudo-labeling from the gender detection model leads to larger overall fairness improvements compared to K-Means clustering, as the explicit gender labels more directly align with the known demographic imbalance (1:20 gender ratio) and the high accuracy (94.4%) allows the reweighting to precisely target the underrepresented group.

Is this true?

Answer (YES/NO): YES